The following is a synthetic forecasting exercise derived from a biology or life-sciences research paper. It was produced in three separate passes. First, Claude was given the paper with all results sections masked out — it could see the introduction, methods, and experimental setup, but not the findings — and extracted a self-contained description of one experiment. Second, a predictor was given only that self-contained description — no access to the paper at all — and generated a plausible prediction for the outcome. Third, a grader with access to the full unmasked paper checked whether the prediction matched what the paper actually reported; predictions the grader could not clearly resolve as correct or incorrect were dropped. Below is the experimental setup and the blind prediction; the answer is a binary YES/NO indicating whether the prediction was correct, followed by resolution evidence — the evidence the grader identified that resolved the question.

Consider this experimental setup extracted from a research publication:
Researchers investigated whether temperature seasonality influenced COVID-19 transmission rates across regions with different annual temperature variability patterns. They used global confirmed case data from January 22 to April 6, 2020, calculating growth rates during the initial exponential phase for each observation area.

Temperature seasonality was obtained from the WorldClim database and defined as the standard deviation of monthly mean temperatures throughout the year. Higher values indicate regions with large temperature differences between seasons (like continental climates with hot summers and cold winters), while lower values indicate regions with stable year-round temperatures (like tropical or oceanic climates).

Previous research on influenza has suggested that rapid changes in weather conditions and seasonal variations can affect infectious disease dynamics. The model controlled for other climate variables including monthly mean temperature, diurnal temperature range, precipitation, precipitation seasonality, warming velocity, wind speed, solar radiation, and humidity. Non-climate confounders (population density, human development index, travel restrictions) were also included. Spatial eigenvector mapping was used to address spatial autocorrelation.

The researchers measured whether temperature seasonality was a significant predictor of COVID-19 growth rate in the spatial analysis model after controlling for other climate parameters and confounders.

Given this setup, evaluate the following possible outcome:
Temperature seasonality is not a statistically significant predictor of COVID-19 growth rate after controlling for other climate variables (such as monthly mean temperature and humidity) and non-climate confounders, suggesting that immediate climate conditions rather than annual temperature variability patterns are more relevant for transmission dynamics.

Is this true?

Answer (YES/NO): YES